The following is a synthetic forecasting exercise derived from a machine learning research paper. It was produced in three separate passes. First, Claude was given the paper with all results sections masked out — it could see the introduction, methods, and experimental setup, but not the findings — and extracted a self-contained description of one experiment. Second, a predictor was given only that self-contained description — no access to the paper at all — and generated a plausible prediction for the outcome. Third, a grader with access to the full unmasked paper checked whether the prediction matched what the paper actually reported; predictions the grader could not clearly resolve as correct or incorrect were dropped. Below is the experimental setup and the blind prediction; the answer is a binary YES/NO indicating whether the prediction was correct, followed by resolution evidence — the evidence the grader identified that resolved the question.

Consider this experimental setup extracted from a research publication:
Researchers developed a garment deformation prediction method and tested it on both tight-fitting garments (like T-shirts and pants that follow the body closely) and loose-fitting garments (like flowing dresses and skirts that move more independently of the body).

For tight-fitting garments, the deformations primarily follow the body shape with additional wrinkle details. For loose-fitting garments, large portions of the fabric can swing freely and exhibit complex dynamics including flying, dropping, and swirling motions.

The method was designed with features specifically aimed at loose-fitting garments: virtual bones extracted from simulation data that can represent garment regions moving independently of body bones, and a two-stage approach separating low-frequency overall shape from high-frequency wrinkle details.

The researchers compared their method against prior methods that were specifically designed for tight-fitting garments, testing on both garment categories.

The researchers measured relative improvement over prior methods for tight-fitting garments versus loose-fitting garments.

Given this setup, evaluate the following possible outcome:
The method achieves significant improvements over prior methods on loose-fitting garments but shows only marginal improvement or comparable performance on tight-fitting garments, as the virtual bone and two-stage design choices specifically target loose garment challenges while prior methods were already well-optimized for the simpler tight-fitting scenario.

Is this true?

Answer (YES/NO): YES